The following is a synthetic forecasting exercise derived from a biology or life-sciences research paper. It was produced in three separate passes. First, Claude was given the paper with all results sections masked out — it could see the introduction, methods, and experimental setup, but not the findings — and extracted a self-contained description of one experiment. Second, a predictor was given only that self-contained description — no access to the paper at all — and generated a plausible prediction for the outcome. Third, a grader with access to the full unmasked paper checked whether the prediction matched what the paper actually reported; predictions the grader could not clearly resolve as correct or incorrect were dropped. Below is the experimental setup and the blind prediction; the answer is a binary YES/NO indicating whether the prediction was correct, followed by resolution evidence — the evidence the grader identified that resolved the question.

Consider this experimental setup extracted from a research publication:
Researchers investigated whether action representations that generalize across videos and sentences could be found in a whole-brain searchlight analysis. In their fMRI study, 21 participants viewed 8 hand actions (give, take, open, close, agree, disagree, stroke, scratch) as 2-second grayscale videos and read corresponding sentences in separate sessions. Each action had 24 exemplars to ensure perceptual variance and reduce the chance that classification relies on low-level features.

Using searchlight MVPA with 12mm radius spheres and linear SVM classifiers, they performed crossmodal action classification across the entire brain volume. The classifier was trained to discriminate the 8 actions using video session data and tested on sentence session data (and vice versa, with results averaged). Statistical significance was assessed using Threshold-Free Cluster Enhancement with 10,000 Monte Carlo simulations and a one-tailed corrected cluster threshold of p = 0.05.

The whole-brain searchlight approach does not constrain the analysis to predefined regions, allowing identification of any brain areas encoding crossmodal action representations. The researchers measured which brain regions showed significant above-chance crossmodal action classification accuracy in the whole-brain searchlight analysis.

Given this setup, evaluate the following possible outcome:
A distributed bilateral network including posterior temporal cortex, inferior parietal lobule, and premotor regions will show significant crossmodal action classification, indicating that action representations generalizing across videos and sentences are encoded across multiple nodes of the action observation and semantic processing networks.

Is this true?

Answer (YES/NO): NO